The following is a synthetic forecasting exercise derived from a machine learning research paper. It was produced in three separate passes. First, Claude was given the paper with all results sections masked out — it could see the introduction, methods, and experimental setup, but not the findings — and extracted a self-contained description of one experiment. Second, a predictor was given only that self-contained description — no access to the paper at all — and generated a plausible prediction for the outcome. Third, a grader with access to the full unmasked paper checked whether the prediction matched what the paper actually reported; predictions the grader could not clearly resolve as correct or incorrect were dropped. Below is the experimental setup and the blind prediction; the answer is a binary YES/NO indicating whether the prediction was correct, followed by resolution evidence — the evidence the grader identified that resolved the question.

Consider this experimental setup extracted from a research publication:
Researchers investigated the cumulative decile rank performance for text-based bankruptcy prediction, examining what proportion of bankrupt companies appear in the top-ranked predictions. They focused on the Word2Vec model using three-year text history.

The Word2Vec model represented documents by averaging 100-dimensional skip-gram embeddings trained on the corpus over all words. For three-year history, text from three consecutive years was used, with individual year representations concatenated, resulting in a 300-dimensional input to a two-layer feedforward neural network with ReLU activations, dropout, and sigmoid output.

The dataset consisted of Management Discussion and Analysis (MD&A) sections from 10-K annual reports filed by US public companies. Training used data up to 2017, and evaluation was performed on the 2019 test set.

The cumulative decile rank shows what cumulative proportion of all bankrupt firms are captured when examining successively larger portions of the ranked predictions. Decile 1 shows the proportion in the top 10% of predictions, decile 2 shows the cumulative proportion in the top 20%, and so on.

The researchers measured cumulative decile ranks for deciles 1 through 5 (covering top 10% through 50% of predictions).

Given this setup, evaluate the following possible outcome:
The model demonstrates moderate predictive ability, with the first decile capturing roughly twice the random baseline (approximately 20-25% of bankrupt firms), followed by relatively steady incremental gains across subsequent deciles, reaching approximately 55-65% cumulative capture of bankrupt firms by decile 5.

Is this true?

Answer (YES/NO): NO